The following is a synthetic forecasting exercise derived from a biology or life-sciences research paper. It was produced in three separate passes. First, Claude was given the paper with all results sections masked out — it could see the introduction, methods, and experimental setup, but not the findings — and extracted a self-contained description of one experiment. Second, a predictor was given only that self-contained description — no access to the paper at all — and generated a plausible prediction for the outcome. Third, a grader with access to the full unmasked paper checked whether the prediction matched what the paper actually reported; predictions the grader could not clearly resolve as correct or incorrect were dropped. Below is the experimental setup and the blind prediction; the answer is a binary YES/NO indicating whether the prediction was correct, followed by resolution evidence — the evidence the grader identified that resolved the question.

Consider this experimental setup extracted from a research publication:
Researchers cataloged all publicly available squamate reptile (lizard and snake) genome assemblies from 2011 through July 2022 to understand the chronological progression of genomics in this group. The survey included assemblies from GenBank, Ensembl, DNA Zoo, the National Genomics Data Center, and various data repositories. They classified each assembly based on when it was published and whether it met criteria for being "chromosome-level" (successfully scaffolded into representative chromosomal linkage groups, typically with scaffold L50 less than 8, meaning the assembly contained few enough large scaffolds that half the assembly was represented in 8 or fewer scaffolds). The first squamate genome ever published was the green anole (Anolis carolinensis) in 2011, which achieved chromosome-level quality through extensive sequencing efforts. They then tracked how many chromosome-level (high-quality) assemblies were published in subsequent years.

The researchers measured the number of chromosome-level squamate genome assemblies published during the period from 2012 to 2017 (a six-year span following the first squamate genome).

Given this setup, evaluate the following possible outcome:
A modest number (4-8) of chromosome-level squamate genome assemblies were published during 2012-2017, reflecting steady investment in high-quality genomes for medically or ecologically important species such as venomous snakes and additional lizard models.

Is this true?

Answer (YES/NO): NO